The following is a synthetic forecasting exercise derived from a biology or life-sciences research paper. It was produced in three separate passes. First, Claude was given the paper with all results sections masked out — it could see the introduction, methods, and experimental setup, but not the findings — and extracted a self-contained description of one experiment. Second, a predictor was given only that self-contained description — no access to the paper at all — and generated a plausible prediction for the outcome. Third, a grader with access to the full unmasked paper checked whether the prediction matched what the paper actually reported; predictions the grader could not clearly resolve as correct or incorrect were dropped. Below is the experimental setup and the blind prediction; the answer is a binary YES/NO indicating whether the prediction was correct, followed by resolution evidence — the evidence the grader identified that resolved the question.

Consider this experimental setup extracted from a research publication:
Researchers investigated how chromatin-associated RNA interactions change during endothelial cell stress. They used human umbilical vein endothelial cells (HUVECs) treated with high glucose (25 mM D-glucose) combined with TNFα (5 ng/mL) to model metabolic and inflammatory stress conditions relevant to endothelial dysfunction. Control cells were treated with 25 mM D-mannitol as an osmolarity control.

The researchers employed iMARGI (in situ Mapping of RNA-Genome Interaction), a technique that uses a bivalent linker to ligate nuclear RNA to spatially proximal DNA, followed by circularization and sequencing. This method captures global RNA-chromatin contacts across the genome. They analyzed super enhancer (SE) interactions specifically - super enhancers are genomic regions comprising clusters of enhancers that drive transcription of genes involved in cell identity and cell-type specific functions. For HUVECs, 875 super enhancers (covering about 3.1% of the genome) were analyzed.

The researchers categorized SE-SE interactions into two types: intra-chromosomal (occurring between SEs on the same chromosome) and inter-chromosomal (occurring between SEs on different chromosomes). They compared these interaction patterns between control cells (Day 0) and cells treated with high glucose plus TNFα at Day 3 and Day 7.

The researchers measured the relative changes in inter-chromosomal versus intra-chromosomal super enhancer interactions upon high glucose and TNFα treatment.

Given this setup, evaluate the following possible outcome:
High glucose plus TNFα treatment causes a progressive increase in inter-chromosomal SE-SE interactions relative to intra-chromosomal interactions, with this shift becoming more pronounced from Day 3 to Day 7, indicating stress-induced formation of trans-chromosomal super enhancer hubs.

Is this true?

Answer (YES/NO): YES